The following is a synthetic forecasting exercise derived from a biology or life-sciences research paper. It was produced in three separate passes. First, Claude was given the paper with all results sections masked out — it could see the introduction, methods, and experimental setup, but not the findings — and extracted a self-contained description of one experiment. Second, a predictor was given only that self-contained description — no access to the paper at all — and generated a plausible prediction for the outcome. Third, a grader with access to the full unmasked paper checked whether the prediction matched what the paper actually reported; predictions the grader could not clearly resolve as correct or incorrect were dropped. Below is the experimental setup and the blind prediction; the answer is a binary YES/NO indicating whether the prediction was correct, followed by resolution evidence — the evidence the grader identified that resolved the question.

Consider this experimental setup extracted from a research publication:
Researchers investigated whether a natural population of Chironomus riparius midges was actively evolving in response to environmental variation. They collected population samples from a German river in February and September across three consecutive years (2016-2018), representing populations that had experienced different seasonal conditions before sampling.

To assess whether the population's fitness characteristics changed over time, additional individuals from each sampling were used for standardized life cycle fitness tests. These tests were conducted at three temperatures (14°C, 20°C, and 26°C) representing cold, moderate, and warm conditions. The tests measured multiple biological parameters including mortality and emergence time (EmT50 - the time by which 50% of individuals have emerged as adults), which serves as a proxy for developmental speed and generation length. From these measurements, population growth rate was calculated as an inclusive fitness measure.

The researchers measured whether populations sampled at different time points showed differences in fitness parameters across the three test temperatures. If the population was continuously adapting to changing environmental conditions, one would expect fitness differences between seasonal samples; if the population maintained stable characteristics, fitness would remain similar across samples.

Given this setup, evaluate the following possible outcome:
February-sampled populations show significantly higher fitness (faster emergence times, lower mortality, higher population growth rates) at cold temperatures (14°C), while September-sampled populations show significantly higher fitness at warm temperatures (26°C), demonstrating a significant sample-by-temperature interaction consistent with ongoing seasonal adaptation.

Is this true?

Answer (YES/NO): NO